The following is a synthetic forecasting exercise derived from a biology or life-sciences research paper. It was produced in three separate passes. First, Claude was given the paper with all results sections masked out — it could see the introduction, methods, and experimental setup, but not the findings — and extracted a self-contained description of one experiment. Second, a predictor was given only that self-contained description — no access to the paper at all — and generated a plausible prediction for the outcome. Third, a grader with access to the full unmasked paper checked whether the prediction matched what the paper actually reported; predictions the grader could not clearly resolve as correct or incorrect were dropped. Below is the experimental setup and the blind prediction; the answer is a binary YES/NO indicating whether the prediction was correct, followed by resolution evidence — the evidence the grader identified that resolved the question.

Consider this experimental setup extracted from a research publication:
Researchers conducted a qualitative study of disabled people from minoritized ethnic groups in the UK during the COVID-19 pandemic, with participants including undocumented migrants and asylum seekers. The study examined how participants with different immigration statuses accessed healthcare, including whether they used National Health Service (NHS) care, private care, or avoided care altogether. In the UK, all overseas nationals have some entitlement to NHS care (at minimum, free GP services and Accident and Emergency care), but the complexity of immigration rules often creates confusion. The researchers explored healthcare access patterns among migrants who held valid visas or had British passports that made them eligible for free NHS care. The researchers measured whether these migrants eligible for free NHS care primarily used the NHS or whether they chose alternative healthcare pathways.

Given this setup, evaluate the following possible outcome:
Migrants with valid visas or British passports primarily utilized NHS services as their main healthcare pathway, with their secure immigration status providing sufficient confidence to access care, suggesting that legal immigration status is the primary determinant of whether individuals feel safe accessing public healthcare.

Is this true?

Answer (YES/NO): NO